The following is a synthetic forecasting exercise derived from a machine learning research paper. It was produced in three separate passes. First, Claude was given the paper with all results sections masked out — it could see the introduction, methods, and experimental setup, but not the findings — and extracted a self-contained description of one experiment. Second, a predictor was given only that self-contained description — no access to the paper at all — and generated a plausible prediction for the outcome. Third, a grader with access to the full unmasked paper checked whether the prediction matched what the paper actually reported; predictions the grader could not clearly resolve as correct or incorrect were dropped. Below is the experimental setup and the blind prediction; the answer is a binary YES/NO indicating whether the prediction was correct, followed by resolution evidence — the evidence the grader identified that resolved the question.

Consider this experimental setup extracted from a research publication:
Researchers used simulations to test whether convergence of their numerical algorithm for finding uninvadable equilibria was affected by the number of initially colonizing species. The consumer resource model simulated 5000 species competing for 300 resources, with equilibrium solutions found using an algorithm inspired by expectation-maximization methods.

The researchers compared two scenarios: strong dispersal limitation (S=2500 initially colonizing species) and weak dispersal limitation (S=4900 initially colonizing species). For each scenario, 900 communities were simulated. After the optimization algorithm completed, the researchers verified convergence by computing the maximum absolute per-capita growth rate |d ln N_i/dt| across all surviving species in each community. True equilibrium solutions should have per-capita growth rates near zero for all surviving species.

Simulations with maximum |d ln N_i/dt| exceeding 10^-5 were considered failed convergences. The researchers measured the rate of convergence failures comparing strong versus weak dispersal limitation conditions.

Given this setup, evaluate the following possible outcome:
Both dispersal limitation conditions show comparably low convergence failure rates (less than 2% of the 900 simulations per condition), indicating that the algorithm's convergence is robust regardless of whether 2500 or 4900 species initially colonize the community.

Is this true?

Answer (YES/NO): NO